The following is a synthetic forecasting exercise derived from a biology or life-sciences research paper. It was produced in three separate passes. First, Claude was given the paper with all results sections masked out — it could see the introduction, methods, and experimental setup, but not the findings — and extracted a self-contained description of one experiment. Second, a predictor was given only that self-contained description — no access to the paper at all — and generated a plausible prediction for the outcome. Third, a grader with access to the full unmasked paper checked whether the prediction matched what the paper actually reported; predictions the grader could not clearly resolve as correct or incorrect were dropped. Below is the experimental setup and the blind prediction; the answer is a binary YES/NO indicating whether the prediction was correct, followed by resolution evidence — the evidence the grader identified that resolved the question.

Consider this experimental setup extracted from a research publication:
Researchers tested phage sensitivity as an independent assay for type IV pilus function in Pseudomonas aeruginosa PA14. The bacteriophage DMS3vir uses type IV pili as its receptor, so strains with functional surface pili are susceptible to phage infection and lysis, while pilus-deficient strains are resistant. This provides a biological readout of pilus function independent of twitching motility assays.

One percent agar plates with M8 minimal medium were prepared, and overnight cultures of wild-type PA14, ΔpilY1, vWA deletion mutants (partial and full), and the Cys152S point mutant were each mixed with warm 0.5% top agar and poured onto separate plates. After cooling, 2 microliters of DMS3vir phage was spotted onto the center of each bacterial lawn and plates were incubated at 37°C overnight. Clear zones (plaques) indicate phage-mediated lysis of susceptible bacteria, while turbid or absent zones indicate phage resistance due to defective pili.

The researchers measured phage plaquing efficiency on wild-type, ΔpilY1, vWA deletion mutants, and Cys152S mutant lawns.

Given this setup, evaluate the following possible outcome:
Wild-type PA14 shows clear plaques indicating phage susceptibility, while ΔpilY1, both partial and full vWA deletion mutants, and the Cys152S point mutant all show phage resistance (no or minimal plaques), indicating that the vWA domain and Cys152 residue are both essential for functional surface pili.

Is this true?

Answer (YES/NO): NO